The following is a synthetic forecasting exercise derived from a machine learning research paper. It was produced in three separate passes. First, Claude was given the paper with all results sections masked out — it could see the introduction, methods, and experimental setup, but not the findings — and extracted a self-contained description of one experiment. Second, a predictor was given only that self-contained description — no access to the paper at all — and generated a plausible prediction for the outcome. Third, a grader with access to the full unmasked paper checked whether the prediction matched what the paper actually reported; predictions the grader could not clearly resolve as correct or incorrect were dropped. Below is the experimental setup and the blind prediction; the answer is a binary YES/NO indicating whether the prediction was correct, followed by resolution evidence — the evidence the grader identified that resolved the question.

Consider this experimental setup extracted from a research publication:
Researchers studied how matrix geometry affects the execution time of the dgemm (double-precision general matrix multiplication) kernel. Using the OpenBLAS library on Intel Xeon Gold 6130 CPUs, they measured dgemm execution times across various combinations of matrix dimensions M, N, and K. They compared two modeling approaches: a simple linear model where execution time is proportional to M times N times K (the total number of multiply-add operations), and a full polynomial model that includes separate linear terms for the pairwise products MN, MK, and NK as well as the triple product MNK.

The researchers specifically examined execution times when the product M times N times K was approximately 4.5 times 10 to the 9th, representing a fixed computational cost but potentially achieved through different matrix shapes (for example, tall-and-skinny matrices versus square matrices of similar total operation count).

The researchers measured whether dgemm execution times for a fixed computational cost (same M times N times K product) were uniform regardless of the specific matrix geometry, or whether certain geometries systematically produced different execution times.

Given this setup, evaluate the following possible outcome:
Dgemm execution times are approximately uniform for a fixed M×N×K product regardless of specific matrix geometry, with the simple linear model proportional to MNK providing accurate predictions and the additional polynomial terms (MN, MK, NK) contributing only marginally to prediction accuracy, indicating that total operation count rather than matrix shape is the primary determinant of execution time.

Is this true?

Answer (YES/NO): NO